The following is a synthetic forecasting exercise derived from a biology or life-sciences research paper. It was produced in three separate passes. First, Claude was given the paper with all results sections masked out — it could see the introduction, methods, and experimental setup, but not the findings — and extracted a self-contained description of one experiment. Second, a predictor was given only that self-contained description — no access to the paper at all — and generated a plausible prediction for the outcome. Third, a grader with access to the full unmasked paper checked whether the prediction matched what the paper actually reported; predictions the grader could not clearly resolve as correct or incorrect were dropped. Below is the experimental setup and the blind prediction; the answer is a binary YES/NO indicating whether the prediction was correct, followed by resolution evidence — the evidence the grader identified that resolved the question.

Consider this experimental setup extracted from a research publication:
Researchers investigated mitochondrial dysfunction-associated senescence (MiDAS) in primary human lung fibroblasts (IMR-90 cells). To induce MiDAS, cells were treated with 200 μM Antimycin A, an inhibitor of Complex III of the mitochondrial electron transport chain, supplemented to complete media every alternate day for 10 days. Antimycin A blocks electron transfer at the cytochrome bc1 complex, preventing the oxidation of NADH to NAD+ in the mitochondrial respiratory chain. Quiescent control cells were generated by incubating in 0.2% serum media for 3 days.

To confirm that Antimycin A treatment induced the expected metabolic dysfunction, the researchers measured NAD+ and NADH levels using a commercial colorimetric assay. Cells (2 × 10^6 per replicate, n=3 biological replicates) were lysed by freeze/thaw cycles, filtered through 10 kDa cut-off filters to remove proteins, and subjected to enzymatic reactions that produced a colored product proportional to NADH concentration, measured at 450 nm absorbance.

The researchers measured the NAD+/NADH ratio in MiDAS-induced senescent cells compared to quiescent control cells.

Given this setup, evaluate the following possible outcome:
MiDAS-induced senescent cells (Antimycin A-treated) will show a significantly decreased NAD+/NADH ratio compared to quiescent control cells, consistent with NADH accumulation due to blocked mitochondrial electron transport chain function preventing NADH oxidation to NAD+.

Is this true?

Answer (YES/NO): YES